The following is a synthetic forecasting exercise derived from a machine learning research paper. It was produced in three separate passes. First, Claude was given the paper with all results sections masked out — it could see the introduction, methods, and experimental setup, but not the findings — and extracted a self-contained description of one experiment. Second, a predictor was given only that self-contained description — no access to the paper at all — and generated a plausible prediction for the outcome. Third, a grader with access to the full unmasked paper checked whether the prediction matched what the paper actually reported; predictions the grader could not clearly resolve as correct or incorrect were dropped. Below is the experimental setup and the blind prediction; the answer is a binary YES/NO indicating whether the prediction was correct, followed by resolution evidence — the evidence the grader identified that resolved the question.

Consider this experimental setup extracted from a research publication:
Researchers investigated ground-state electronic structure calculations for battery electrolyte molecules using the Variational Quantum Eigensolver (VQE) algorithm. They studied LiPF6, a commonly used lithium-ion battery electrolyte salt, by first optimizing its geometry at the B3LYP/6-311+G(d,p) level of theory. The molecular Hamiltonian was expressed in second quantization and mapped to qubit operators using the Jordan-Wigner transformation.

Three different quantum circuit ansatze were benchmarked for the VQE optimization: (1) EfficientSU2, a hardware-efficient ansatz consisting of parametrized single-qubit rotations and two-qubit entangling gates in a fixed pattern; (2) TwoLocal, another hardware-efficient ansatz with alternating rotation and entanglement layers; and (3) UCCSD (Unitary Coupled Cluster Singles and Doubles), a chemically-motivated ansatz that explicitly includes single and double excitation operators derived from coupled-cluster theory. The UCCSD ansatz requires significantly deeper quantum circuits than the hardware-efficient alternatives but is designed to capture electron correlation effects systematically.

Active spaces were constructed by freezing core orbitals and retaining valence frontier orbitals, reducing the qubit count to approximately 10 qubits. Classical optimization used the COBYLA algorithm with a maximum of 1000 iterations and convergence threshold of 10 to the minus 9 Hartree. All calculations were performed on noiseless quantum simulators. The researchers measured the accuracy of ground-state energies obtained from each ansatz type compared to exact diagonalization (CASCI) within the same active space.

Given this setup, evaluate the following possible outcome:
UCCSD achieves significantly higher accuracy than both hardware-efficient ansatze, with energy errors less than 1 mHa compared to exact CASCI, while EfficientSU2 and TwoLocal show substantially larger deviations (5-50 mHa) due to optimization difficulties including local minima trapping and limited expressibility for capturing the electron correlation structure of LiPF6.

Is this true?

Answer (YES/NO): NO